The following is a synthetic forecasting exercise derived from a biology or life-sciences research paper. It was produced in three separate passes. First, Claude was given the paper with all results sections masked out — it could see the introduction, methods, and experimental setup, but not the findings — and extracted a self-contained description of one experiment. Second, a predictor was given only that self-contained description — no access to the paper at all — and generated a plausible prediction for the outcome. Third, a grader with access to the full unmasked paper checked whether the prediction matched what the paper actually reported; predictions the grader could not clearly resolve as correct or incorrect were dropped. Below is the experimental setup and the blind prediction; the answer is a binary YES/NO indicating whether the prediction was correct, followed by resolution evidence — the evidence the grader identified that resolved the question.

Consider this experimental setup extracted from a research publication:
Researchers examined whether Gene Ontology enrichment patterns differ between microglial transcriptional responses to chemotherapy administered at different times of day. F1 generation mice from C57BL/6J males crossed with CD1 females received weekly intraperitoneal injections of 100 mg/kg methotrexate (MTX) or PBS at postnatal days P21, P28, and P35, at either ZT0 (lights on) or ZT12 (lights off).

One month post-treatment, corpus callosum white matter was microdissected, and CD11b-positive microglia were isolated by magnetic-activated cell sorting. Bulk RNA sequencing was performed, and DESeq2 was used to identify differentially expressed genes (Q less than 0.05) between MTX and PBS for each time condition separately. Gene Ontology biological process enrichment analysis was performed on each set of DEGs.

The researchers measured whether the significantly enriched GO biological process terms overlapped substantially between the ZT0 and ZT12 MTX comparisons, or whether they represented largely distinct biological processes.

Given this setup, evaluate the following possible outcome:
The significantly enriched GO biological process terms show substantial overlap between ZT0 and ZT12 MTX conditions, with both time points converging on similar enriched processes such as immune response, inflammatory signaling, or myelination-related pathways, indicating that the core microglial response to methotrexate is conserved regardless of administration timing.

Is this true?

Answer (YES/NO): NO